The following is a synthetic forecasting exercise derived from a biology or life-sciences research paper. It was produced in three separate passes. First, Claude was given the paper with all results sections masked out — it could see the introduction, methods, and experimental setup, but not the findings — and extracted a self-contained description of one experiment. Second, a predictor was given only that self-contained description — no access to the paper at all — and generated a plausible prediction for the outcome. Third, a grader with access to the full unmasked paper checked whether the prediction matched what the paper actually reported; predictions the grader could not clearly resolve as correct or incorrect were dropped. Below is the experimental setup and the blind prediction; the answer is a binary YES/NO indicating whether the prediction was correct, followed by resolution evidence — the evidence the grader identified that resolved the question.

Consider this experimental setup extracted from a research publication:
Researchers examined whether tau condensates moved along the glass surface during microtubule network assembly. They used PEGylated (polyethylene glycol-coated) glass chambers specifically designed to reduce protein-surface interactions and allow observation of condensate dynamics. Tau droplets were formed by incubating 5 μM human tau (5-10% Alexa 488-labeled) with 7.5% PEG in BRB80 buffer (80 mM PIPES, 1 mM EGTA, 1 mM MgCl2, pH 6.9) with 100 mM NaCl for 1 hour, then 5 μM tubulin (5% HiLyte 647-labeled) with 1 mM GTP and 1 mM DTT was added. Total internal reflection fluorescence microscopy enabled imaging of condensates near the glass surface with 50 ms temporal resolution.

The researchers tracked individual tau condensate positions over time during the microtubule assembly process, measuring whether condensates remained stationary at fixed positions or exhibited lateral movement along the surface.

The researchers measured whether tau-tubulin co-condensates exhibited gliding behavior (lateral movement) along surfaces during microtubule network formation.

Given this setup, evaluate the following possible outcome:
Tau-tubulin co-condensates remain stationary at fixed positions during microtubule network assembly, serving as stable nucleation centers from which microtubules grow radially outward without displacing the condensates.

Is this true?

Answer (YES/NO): NO